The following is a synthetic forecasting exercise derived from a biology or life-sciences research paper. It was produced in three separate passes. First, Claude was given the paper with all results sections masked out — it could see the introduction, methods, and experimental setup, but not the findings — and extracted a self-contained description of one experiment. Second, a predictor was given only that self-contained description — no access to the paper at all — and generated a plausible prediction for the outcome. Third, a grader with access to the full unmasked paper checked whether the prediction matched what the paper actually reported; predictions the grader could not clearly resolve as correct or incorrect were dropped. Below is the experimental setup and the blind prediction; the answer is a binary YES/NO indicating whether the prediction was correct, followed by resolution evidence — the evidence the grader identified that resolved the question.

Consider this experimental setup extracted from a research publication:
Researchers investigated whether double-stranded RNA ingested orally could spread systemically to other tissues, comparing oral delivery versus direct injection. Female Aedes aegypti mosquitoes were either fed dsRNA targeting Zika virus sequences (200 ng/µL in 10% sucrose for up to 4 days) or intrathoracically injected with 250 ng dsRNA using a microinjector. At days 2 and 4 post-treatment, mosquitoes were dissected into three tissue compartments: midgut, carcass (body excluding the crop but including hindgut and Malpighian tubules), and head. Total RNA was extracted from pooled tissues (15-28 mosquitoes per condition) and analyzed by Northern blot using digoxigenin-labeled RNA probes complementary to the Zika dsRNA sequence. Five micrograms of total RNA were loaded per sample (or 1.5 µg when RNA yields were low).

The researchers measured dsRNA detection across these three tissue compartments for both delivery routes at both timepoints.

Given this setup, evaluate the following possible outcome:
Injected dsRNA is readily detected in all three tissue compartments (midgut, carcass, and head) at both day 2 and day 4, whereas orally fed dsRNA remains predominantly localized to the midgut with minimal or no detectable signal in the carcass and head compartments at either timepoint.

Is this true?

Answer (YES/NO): NO